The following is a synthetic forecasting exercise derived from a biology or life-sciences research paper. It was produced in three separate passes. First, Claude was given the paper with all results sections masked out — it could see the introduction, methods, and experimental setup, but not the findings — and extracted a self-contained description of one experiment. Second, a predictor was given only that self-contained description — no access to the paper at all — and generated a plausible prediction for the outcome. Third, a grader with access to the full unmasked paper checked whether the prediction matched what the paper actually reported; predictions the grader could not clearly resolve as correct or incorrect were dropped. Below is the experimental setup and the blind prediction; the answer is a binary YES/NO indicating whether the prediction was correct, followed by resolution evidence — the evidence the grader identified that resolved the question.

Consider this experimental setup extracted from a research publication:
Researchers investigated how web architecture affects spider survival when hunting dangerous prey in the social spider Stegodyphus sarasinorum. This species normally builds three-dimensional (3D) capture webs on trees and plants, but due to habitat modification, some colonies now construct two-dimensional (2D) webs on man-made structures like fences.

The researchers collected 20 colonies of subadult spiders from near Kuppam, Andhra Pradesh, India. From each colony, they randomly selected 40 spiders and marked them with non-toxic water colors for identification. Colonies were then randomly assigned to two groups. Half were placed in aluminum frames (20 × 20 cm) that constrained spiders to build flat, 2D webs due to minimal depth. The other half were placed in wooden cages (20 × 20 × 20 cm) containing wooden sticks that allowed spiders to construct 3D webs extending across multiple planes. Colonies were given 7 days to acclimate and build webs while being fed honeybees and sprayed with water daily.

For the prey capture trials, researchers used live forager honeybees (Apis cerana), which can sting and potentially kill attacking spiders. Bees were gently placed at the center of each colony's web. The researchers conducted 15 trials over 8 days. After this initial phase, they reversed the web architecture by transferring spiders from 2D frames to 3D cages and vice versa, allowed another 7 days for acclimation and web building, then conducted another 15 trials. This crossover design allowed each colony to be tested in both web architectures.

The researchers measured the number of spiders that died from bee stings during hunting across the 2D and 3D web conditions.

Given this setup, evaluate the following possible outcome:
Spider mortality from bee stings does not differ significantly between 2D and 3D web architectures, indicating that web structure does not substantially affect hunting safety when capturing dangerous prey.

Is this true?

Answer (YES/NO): NO